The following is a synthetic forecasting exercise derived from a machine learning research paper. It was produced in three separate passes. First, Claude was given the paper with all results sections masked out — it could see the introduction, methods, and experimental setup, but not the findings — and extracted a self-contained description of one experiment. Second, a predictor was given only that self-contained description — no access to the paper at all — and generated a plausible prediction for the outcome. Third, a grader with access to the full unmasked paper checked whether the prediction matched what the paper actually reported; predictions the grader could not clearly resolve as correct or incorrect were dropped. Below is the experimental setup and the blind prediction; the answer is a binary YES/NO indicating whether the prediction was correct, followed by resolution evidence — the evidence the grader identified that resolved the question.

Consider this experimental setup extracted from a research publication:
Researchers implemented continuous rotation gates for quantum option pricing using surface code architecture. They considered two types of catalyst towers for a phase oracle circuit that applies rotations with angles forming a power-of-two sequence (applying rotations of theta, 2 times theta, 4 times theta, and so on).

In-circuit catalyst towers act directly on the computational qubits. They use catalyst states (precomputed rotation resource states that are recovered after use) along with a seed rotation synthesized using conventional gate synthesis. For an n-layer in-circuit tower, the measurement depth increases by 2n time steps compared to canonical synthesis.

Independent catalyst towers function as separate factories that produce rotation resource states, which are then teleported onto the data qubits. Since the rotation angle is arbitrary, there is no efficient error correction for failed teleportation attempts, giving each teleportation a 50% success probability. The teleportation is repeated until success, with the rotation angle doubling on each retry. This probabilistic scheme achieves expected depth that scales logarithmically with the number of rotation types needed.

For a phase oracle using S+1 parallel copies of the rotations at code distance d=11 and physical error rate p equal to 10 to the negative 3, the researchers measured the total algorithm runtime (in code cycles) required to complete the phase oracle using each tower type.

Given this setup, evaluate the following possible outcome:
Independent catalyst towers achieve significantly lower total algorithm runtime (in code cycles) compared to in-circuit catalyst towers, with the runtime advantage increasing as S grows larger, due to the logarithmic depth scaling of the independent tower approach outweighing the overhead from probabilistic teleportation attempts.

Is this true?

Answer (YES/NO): YES